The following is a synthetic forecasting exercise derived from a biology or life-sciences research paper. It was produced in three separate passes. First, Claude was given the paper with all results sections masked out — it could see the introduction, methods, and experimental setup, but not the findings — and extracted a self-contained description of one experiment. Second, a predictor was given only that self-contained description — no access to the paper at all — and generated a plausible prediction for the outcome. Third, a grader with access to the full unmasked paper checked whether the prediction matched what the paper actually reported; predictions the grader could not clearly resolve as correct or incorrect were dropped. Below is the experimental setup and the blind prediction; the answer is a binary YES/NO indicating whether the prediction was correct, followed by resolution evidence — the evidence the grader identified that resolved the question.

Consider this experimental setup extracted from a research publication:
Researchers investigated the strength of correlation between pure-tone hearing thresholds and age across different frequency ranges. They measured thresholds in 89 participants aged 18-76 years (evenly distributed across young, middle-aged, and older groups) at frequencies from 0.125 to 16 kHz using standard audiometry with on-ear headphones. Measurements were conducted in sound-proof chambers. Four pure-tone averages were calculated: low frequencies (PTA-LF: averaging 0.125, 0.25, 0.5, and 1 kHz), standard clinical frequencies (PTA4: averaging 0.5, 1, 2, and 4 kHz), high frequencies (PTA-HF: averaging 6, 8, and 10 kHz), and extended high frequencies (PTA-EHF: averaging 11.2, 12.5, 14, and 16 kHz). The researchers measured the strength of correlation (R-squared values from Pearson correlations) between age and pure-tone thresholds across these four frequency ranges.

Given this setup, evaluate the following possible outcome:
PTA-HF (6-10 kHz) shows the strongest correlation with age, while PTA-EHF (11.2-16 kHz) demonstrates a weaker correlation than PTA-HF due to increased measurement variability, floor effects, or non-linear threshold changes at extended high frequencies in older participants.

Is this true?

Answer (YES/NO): YES